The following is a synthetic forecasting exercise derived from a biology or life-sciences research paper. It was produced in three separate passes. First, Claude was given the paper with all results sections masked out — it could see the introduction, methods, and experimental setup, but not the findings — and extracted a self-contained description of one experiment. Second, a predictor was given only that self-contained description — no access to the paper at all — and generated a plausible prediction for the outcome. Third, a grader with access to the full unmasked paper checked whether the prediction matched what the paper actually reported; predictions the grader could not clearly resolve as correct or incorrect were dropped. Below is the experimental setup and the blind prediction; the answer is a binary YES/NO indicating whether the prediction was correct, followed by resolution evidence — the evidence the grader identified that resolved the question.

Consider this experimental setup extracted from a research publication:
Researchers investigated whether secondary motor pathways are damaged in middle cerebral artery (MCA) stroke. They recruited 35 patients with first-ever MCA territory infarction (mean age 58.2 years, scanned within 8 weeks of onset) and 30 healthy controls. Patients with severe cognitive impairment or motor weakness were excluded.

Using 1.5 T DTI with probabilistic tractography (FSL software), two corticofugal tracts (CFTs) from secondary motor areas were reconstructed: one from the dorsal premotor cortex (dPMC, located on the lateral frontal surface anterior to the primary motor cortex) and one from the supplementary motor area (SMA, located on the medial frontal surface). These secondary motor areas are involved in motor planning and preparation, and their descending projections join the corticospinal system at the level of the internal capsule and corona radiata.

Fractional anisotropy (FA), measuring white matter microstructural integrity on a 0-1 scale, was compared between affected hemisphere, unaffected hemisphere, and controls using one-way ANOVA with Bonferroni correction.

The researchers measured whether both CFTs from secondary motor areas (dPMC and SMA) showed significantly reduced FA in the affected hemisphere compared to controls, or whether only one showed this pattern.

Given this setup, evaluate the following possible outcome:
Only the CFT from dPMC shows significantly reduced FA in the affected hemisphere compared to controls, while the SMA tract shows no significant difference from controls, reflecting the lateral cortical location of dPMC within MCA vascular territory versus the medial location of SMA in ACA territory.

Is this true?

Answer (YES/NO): NO